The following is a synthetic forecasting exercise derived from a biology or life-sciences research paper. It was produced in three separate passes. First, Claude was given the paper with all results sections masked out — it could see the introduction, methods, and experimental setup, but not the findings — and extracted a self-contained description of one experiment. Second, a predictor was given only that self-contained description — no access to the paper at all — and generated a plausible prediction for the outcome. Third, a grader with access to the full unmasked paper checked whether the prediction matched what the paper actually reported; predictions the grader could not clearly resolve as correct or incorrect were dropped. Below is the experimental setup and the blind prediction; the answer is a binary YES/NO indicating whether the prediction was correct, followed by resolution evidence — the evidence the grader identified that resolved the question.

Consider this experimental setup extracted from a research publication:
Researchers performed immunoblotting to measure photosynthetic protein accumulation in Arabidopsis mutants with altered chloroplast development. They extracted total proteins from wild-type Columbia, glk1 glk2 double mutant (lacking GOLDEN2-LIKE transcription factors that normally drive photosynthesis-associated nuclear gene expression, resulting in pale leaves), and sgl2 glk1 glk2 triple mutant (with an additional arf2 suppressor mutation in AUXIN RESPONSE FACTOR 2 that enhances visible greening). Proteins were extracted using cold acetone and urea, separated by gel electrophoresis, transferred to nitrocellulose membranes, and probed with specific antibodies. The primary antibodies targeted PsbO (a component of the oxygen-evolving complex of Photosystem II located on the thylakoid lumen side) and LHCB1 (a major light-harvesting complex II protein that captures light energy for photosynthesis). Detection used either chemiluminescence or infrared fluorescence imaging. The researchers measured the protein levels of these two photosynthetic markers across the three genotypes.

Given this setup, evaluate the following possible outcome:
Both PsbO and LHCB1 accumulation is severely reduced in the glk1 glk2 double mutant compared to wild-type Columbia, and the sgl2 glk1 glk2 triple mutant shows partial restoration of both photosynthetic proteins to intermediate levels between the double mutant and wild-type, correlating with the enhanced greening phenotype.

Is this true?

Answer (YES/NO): NO